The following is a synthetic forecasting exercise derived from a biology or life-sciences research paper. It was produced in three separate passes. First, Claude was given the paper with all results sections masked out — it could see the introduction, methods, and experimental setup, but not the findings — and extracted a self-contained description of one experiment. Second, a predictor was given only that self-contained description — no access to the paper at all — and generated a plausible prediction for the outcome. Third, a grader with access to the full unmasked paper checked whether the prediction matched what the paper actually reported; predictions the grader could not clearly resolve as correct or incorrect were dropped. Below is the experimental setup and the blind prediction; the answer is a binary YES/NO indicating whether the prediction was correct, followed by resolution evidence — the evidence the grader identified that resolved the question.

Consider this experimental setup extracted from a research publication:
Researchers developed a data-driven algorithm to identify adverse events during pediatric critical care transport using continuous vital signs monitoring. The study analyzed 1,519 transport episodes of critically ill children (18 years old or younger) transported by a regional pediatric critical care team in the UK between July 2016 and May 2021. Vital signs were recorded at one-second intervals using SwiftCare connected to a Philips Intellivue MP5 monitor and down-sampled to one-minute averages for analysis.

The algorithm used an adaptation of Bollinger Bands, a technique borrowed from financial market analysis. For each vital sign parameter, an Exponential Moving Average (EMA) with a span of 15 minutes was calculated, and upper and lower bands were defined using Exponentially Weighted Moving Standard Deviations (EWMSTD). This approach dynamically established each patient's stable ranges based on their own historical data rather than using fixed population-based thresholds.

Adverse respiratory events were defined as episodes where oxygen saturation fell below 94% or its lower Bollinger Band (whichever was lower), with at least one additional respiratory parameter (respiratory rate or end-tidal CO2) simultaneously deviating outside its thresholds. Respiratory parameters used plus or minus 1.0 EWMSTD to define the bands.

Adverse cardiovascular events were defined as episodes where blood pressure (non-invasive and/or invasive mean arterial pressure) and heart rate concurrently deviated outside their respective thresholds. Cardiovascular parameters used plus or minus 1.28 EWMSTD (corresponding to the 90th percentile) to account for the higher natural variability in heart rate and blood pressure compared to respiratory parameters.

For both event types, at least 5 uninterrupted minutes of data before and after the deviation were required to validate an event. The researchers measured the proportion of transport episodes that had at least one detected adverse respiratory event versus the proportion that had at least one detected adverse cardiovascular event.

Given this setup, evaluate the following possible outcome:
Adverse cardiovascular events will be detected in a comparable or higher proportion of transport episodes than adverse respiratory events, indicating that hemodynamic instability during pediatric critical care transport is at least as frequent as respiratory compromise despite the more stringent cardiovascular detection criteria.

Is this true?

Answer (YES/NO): YES